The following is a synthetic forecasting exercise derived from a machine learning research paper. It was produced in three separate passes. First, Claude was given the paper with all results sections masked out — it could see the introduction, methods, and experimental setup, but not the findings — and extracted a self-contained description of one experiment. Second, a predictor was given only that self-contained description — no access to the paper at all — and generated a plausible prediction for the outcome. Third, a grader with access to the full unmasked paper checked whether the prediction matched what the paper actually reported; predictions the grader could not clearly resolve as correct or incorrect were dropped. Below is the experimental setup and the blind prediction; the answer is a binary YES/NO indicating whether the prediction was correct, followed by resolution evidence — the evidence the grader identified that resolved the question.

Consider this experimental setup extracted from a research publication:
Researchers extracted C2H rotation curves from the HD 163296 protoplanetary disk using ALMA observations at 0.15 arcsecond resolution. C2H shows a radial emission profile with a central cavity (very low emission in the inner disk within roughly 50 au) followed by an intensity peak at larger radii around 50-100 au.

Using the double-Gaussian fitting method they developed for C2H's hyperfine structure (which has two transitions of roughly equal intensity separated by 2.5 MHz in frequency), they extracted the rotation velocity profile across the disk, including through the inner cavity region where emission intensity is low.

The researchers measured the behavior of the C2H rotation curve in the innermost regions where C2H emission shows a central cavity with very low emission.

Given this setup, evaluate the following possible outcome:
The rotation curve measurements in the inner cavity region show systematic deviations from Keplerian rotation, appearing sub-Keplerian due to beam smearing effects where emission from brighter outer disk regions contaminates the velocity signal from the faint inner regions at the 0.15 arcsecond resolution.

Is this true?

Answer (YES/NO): YES